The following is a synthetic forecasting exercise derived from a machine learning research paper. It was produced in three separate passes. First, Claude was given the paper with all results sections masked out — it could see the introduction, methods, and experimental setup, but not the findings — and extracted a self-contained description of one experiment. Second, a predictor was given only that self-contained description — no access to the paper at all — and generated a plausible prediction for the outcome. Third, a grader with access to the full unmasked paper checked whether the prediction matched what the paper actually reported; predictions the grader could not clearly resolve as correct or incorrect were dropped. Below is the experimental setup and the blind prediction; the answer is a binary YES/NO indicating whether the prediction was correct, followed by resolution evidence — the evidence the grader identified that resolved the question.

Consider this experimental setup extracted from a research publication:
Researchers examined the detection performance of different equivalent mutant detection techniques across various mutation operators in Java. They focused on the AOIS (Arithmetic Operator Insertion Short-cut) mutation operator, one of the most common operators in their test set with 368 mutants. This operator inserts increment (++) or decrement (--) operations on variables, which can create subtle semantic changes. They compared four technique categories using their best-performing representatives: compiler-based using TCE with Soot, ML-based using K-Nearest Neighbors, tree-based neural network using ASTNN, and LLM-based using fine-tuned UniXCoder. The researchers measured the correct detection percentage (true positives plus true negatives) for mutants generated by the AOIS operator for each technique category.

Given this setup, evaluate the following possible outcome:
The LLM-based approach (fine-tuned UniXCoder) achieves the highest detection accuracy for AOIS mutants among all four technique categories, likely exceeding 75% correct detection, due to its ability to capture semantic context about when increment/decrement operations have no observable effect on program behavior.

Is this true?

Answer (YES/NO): YES